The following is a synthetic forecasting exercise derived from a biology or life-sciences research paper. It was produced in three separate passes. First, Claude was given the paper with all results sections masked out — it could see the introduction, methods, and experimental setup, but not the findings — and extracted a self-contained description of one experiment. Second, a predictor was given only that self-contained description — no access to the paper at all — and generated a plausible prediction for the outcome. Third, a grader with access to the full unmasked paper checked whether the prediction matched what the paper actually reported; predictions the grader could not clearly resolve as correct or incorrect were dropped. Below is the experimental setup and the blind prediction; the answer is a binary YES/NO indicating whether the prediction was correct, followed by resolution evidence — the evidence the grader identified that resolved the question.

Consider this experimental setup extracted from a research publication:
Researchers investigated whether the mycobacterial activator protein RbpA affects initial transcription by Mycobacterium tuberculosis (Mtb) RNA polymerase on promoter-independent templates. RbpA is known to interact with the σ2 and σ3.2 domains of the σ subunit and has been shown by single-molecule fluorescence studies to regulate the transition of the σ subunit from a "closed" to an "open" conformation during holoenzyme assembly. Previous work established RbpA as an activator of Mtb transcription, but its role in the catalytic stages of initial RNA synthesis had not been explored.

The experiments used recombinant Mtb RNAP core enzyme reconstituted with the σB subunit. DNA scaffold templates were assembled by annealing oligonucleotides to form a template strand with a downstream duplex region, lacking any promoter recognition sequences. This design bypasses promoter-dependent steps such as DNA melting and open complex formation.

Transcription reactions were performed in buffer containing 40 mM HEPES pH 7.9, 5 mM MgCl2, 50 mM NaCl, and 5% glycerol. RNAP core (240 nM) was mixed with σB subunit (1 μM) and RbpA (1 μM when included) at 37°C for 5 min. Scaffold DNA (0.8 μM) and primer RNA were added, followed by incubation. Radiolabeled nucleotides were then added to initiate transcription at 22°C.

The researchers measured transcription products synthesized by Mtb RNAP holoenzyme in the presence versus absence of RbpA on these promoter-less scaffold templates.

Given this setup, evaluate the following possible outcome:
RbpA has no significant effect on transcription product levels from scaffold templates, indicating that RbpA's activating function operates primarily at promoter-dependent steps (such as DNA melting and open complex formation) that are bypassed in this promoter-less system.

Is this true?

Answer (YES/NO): NO